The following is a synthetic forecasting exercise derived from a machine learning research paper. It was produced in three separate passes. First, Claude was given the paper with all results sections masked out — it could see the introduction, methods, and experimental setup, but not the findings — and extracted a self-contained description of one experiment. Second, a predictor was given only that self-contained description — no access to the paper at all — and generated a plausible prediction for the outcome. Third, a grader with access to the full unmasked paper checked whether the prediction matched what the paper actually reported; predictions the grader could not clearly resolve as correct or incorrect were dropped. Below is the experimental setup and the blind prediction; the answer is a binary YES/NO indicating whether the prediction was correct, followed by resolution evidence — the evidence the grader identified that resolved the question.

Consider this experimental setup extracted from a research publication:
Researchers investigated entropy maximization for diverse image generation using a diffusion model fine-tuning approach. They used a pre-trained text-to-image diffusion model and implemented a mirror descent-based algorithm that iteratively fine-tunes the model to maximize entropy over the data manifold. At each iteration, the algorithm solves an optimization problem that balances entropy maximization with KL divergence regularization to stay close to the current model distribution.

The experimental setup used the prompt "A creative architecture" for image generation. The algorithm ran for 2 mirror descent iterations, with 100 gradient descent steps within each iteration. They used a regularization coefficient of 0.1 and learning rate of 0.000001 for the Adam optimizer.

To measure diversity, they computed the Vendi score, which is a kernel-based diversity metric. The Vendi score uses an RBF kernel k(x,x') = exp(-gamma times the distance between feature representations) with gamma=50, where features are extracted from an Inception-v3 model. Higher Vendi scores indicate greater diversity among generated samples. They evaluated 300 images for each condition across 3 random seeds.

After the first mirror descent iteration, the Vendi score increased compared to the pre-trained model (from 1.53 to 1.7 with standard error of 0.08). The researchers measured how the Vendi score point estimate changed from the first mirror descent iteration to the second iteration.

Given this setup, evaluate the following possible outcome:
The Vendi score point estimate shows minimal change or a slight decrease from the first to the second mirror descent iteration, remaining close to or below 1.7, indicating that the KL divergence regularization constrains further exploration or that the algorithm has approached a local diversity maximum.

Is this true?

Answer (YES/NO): YES